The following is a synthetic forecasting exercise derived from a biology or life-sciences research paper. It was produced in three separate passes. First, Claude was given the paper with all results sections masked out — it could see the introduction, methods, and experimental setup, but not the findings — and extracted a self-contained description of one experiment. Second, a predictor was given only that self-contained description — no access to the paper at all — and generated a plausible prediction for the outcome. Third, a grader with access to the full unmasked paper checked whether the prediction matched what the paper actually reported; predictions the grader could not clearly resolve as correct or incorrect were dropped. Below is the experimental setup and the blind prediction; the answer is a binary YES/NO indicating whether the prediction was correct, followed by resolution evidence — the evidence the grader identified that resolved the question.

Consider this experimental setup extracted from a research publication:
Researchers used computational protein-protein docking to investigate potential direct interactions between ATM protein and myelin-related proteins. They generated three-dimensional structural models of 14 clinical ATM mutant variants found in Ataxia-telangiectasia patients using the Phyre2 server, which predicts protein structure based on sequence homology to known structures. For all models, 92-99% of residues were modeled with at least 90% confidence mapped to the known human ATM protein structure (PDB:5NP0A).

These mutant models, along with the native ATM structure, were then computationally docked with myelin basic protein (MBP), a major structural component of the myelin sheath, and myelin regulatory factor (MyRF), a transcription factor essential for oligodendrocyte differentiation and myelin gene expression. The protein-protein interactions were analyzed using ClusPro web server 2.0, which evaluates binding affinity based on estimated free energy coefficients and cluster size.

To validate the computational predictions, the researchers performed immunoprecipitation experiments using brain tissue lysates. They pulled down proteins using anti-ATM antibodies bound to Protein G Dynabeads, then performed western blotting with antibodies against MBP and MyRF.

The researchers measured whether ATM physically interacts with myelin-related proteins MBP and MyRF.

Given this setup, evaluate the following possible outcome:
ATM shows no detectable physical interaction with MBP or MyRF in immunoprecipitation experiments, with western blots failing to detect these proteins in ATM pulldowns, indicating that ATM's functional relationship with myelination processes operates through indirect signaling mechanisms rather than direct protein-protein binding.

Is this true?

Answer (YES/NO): NO